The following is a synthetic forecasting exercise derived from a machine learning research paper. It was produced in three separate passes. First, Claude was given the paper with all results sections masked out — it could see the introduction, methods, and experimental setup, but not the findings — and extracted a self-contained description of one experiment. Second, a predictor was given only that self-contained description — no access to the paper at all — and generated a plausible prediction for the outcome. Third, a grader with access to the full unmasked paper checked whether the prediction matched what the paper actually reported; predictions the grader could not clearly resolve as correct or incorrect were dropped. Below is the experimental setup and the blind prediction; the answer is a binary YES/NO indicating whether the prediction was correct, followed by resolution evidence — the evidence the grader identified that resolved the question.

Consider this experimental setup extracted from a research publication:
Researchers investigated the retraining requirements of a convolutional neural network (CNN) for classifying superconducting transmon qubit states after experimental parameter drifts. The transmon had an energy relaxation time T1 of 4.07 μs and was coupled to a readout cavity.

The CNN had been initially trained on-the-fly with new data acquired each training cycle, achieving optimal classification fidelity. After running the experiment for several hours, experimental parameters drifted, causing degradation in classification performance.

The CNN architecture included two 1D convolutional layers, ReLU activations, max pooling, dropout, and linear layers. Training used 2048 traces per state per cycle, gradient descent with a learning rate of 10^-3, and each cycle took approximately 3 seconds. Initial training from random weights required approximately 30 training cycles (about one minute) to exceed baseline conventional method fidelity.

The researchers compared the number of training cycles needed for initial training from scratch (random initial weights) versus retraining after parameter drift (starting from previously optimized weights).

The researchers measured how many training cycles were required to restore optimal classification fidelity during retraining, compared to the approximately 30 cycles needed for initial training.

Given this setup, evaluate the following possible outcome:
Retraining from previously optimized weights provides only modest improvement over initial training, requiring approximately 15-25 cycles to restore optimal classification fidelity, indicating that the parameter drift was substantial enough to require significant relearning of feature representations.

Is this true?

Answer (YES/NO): YES